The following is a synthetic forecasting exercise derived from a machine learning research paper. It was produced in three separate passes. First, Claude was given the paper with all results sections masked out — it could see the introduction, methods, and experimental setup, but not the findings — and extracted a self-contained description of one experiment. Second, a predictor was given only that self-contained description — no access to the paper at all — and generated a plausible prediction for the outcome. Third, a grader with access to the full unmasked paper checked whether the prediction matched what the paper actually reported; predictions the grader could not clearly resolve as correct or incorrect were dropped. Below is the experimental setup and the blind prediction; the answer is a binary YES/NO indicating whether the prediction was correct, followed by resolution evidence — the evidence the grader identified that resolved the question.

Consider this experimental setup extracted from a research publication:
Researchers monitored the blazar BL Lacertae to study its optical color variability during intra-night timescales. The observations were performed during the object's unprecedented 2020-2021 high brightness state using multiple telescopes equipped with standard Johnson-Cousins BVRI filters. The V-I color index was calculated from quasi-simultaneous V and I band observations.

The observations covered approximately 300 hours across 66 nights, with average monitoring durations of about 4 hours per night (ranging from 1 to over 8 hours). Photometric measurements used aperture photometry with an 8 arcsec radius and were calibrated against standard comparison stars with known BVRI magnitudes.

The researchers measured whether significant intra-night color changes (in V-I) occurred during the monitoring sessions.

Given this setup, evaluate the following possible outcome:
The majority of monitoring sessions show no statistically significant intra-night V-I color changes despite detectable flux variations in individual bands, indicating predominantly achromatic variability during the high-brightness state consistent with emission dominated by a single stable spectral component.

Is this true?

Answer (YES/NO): NO